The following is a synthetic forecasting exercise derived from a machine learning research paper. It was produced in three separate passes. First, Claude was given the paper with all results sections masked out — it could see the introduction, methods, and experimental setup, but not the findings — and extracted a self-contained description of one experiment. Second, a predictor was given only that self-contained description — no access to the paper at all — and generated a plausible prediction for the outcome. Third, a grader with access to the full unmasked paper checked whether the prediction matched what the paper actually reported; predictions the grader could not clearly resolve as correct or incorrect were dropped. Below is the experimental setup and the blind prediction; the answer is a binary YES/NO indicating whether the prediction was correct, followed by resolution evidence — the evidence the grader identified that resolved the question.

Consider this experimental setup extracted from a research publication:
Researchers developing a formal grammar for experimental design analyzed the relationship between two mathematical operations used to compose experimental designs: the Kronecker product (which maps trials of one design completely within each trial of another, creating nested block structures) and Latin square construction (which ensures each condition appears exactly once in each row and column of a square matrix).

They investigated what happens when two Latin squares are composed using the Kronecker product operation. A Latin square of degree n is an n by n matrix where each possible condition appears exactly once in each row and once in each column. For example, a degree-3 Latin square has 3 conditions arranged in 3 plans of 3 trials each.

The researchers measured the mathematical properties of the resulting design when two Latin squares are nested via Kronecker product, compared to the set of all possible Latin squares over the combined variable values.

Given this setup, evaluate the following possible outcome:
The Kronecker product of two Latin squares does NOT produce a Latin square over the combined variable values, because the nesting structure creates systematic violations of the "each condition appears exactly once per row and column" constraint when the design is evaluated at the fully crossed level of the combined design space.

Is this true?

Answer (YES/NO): NO